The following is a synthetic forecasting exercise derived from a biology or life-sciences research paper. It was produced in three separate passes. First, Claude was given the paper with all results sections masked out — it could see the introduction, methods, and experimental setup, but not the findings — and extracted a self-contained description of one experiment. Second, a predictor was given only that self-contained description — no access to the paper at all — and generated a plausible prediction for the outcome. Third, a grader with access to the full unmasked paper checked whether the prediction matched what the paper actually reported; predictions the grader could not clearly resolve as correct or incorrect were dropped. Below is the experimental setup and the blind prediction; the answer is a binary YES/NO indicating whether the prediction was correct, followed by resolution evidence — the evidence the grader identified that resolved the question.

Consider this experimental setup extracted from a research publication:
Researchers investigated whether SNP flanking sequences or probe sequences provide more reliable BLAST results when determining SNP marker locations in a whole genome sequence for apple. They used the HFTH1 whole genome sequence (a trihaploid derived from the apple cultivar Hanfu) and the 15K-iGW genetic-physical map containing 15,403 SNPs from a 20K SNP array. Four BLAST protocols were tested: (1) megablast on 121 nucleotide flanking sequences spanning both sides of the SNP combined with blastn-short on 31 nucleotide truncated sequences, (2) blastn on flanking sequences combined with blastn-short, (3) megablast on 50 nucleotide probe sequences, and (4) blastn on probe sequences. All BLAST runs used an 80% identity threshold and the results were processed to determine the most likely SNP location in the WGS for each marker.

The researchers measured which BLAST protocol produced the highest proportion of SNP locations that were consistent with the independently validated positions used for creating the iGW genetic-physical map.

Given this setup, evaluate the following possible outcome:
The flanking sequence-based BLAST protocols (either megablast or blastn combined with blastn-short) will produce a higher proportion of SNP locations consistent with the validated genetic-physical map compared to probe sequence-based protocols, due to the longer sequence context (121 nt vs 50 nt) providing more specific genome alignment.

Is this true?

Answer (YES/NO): NO